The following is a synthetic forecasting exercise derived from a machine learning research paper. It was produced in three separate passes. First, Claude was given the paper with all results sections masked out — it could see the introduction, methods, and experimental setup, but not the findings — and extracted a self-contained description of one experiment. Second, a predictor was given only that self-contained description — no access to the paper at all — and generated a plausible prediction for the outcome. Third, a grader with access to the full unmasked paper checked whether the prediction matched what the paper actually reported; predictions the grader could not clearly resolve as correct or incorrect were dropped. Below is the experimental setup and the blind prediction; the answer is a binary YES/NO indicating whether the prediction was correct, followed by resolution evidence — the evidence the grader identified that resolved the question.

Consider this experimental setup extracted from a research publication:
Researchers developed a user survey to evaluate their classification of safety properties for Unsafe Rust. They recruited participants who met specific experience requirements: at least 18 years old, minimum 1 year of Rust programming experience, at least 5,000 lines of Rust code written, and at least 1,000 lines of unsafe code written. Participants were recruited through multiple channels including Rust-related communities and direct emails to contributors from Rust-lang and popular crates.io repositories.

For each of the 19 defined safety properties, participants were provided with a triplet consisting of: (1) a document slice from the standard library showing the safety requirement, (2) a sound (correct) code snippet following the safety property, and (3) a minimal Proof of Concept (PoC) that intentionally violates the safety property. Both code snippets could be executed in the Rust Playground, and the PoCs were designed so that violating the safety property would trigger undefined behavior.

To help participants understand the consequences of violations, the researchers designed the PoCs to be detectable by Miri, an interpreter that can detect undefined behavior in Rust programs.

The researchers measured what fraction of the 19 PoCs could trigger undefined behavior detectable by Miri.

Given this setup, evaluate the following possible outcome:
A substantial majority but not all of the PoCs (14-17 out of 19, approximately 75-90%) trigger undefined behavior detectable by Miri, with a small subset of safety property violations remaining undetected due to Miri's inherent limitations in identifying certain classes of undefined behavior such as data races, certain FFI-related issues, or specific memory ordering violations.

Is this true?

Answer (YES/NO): NO